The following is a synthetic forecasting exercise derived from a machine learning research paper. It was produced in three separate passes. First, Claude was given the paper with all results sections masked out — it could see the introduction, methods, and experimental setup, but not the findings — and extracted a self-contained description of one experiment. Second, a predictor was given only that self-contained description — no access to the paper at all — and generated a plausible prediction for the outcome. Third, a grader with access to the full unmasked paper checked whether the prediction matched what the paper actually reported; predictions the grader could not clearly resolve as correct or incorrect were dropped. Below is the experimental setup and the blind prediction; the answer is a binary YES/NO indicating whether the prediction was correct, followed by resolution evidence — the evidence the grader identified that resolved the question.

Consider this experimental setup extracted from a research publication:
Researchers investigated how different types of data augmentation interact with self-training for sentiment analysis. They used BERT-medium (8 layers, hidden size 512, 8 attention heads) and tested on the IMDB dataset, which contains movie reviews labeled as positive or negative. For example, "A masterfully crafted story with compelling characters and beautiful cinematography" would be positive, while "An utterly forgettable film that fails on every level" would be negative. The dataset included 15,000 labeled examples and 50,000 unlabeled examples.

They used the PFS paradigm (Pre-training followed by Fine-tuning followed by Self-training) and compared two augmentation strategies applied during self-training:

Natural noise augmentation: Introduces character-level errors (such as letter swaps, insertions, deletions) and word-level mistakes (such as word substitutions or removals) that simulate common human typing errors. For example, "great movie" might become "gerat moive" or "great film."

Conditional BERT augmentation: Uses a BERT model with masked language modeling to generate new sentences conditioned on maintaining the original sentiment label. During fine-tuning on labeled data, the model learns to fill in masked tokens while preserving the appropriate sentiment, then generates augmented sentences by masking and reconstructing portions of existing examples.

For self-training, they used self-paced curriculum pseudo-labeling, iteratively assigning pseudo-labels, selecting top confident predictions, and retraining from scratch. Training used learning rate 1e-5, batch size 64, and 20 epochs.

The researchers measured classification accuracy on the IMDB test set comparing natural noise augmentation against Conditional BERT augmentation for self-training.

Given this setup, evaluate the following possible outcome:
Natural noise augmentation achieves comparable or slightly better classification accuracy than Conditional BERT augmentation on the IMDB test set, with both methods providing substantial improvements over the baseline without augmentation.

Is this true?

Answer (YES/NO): YES